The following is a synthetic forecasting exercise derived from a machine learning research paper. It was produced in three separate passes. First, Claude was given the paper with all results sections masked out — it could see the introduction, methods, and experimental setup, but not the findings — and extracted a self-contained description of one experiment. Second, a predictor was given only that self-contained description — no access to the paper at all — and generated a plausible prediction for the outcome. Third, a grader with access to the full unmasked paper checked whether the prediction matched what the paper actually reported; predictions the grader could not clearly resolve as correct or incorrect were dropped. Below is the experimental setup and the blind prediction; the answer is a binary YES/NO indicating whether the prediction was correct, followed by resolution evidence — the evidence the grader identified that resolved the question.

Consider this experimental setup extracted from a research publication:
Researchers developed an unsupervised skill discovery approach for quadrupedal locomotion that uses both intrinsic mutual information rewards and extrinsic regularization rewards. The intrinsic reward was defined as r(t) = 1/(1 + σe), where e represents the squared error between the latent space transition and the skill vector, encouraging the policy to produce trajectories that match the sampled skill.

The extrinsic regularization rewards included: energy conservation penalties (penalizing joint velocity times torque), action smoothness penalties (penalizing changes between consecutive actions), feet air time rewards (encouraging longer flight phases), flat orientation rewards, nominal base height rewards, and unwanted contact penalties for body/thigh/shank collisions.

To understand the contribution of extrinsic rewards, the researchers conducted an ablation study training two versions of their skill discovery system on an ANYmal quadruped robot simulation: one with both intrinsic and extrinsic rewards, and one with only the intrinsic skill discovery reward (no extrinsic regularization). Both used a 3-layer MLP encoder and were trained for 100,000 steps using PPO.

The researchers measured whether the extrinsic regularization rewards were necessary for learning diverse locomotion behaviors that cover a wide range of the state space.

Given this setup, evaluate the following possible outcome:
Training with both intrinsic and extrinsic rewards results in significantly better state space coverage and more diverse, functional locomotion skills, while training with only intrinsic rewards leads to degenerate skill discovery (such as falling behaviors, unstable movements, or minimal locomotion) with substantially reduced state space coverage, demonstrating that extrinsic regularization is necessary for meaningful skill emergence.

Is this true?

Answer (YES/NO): NO